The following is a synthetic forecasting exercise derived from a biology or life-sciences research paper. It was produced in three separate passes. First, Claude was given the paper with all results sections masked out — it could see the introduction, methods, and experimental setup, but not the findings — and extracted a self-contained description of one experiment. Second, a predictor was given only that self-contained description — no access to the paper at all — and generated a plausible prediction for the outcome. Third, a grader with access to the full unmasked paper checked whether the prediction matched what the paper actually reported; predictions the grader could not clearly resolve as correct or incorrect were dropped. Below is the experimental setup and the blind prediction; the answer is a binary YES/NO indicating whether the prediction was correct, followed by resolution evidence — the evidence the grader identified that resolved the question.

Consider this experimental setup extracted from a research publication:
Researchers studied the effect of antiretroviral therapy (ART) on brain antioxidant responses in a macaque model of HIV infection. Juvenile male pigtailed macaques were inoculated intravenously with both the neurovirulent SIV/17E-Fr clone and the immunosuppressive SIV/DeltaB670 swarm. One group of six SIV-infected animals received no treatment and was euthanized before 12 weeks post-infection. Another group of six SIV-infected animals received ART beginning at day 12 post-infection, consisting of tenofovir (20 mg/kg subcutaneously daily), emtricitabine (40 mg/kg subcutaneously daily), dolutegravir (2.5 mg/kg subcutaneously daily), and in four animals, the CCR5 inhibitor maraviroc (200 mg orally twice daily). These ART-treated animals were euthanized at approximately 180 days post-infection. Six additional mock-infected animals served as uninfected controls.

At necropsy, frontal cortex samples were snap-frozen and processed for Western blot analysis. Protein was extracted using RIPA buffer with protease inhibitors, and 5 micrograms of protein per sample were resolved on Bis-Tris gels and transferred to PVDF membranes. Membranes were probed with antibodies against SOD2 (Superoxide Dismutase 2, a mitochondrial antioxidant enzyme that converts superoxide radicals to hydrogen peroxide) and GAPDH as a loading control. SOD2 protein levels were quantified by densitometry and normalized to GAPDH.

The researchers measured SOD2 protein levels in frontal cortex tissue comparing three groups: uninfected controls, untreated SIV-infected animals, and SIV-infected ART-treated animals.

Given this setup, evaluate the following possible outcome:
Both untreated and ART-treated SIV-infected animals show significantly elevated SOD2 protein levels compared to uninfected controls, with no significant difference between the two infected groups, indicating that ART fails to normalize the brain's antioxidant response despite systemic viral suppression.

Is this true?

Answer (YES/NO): NO